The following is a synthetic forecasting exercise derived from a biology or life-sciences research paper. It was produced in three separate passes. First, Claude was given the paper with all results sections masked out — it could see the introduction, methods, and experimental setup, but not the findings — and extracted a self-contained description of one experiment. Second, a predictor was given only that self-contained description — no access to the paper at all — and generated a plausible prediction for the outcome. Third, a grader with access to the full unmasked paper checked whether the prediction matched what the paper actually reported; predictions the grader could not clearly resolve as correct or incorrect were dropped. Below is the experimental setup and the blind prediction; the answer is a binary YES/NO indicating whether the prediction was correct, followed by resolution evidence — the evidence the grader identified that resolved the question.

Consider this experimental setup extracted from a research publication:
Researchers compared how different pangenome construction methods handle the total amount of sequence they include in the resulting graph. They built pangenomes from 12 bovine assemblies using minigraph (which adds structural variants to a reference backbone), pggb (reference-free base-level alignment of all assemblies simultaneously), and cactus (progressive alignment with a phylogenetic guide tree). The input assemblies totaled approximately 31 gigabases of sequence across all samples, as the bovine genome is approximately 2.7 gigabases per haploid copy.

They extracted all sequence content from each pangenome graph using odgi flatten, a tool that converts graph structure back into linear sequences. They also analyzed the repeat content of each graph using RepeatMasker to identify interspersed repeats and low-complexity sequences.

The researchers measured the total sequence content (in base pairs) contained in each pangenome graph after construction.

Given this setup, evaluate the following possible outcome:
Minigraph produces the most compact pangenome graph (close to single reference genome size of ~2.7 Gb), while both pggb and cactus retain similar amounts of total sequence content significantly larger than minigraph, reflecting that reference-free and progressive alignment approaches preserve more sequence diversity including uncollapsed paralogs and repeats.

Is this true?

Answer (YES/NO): YES